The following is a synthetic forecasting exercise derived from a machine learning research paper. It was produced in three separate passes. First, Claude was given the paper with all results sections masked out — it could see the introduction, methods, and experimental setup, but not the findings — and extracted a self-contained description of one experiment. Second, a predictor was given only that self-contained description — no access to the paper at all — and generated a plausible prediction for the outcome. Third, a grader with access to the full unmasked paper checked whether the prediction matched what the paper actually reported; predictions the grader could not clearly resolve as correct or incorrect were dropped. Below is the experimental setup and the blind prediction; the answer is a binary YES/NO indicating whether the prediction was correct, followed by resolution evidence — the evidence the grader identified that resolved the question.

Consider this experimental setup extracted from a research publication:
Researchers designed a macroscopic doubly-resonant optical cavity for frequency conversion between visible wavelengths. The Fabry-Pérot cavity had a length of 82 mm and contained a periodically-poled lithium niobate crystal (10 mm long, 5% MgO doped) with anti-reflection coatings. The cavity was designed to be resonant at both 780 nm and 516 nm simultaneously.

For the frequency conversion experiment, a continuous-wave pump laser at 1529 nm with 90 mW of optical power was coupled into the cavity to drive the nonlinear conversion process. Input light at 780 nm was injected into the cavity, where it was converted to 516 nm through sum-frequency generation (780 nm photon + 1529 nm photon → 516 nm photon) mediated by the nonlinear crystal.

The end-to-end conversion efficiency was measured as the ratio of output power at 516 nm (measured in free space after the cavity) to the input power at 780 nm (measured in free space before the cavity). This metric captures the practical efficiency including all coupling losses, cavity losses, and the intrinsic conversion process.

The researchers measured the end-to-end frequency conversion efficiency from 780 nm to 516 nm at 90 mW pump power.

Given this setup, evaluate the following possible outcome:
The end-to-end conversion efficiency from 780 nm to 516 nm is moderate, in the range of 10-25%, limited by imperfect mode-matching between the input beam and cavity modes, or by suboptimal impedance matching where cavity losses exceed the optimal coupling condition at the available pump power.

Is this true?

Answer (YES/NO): NO